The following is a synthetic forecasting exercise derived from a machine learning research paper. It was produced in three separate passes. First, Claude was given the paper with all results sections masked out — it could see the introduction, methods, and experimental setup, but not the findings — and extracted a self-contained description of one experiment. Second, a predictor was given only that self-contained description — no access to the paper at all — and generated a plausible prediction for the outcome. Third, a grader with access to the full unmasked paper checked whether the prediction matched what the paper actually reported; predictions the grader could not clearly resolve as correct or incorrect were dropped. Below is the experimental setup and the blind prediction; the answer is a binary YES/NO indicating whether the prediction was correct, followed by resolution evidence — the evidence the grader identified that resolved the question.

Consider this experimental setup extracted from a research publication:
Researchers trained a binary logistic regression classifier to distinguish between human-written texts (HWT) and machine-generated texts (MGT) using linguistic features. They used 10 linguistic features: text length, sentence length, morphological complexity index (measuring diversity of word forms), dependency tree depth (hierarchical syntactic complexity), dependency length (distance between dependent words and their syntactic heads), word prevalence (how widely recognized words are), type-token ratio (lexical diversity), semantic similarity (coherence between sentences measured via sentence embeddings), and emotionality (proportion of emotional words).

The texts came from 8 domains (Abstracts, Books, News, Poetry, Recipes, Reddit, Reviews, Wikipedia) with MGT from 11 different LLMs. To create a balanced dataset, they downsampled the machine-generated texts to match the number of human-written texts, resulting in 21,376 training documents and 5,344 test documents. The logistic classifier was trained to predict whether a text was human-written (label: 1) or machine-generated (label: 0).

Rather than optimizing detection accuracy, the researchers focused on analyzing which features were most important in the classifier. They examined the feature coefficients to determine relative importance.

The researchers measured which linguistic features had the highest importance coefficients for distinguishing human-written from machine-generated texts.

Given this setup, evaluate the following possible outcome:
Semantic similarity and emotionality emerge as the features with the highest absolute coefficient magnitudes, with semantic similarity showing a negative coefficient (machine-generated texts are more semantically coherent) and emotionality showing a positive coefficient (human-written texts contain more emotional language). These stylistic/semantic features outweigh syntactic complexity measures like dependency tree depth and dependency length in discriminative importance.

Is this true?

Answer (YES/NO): NO